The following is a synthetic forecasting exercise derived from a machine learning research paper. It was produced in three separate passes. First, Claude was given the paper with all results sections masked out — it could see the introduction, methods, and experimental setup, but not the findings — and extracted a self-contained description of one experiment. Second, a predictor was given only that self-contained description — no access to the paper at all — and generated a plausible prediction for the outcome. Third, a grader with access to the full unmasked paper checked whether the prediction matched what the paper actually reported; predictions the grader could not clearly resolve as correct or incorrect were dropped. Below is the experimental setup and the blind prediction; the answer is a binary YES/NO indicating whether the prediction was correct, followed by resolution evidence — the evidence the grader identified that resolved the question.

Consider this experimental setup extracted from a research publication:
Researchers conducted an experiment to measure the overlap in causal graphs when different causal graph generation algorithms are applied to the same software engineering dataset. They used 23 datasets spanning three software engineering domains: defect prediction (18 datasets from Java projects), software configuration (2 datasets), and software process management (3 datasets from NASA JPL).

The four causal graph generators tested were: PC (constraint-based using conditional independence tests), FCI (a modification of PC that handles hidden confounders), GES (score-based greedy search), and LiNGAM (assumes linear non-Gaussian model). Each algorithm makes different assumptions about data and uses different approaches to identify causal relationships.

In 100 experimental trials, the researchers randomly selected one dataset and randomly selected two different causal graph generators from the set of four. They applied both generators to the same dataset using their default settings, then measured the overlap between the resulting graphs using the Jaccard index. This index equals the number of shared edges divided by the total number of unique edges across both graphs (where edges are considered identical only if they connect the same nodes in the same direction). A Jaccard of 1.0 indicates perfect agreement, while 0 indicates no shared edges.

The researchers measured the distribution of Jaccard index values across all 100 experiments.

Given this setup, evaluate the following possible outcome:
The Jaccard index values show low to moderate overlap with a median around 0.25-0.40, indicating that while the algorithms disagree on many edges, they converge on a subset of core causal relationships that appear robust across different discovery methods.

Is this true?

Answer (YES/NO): YES